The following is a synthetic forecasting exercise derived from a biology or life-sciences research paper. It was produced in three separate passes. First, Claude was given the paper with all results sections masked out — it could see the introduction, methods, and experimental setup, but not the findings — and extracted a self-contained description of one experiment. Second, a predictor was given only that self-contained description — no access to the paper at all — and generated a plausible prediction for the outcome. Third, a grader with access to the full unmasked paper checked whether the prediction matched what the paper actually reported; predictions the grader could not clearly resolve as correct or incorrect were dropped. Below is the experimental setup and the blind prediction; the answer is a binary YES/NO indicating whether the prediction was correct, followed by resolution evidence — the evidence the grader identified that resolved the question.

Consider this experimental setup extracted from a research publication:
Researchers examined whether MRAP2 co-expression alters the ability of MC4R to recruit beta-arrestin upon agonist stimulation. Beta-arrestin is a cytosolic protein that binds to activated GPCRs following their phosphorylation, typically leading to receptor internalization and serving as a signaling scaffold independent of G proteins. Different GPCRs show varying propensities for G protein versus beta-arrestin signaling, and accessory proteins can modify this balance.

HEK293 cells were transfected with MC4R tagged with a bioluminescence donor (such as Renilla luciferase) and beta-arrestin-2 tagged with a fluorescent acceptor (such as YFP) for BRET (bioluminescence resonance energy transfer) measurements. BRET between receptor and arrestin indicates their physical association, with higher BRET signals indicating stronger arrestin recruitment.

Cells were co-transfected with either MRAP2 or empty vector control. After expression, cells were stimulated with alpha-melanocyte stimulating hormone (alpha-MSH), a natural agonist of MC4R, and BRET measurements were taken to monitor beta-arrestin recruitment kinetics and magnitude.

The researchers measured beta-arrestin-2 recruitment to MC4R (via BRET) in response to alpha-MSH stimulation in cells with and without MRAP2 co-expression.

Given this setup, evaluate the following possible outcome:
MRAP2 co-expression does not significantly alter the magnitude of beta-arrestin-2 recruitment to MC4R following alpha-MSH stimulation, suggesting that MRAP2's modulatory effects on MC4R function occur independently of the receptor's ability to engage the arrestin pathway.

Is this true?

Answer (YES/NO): NO